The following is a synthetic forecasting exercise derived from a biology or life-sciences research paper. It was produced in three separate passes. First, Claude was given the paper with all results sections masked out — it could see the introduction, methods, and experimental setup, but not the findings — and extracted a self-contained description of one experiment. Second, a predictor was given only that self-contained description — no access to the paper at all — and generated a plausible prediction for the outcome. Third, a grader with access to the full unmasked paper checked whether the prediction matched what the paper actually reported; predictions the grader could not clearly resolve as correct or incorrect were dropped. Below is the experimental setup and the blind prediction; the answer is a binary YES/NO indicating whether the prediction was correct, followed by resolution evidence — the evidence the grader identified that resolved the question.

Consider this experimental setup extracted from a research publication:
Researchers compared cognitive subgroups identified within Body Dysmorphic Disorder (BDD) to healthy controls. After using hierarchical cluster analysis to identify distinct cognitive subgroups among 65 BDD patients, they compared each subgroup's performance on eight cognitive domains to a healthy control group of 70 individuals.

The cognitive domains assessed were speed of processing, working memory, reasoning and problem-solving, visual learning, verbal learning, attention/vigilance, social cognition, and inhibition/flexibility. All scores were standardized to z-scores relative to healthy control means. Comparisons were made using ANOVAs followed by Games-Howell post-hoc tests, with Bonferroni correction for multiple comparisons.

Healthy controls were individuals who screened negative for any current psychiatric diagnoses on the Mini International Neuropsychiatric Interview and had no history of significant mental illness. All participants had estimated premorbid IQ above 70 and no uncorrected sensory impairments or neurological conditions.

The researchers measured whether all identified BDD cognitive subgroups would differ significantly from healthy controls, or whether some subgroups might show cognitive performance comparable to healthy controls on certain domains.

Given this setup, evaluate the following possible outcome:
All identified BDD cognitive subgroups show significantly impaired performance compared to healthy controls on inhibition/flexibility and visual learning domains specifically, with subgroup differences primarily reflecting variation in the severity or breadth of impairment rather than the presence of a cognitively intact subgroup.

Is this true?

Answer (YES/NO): NO